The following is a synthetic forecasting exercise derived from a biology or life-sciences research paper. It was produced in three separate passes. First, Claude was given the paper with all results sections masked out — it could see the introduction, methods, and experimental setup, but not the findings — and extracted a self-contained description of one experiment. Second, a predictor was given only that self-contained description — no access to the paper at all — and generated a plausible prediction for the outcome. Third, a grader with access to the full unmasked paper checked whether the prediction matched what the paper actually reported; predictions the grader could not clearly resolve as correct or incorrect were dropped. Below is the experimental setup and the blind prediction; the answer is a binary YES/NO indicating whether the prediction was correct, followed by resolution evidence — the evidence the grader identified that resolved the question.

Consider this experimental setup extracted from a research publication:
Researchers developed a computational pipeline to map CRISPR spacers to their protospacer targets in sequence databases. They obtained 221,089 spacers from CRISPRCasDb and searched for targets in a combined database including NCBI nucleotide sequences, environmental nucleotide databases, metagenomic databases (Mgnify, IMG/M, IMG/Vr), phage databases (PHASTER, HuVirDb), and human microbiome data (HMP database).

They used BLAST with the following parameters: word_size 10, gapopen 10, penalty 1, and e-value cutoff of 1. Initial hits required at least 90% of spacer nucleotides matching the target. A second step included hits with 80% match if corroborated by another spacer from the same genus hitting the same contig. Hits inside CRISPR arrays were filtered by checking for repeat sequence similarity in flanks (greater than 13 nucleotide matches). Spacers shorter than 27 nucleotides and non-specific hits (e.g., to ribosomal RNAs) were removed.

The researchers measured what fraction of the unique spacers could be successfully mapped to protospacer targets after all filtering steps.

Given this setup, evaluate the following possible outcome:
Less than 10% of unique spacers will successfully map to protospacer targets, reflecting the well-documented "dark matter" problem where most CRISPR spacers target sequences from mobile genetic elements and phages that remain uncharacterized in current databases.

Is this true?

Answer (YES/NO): NO